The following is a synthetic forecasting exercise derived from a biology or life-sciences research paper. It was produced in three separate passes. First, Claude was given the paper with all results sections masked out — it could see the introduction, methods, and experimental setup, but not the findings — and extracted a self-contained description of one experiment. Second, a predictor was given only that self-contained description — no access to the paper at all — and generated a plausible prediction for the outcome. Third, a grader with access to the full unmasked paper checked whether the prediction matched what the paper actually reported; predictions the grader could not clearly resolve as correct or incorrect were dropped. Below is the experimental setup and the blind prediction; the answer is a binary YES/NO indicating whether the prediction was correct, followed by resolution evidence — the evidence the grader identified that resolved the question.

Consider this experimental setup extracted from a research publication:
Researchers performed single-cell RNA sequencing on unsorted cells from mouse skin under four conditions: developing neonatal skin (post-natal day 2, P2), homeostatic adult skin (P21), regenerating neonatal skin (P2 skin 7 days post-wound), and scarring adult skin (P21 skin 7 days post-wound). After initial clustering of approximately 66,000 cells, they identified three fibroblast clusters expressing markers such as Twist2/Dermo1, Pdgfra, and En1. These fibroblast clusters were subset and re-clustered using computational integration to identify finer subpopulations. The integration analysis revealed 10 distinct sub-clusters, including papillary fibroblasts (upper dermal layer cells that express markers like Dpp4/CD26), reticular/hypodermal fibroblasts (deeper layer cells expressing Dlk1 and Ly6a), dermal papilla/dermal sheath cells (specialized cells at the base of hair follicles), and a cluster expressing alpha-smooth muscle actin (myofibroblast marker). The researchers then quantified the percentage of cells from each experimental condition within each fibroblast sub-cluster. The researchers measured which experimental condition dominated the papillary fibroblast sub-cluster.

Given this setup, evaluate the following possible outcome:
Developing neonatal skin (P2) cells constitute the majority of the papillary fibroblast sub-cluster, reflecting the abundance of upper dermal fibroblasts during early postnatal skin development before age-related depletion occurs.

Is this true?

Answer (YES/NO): YES